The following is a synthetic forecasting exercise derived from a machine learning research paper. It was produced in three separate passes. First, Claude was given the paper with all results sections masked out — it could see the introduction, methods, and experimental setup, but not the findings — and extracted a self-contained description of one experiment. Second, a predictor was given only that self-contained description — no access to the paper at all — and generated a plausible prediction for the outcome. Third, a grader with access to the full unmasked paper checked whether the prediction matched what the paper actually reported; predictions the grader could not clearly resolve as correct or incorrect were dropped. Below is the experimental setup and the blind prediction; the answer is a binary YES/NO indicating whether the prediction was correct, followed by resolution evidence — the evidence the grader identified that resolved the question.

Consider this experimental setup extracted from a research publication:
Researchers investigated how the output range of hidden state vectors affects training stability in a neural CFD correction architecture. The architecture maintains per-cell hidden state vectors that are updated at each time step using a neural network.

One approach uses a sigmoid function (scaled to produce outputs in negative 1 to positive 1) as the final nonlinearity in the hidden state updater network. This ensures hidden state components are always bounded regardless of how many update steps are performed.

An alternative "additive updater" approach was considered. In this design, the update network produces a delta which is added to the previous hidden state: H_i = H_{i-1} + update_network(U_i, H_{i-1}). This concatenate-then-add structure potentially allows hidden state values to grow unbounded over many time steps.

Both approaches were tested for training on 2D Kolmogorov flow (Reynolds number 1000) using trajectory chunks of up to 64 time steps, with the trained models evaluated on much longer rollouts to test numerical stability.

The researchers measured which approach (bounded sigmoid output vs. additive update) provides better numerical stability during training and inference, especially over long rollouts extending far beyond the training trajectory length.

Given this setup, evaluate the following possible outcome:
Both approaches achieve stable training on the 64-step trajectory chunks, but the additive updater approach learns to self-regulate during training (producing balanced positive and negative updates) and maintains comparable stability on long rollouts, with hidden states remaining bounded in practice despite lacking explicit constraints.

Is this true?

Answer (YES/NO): NO